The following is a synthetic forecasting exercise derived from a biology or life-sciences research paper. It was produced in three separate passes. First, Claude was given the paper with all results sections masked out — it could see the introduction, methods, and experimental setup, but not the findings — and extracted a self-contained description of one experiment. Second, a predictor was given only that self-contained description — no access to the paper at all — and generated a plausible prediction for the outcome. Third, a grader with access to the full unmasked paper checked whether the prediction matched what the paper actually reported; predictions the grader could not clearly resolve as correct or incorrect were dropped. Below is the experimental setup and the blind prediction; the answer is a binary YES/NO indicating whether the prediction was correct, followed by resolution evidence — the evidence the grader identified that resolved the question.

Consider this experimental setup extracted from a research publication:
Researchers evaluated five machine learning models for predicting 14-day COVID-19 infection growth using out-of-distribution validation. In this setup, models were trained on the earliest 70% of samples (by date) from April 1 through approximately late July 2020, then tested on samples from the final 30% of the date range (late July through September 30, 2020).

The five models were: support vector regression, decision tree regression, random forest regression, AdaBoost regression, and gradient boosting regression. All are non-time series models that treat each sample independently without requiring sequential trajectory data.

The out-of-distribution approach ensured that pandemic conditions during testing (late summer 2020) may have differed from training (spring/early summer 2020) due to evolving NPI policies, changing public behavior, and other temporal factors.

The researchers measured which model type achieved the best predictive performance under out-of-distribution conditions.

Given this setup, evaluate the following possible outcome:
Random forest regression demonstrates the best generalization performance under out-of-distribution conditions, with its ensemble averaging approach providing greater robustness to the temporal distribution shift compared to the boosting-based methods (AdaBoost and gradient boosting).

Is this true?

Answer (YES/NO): NO